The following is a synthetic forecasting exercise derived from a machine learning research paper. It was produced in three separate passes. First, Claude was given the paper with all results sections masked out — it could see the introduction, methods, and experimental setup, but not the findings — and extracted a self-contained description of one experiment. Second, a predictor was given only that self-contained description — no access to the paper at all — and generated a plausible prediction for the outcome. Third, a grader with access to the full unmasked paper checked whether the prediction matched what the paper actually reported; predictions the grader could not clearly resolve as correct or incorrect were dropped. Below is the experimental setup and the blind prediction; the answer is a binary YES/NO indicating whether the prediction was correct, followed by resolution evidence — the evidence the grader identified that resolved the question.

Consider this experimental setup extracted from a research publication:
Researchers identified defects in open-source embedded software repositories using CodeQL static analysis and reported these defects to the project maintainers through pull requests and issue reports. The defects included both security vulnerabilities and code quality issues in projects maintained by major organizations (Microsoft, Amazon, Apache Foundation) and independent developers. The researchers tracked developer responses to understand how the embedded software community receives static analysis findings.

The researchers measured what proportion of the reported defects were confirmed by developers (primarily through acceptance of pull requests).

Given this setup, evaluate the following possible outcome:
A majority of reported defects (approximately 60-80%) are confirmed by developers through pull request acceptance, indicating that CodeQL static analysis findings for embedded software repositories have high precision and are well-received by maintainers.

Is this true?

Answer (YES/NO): NO